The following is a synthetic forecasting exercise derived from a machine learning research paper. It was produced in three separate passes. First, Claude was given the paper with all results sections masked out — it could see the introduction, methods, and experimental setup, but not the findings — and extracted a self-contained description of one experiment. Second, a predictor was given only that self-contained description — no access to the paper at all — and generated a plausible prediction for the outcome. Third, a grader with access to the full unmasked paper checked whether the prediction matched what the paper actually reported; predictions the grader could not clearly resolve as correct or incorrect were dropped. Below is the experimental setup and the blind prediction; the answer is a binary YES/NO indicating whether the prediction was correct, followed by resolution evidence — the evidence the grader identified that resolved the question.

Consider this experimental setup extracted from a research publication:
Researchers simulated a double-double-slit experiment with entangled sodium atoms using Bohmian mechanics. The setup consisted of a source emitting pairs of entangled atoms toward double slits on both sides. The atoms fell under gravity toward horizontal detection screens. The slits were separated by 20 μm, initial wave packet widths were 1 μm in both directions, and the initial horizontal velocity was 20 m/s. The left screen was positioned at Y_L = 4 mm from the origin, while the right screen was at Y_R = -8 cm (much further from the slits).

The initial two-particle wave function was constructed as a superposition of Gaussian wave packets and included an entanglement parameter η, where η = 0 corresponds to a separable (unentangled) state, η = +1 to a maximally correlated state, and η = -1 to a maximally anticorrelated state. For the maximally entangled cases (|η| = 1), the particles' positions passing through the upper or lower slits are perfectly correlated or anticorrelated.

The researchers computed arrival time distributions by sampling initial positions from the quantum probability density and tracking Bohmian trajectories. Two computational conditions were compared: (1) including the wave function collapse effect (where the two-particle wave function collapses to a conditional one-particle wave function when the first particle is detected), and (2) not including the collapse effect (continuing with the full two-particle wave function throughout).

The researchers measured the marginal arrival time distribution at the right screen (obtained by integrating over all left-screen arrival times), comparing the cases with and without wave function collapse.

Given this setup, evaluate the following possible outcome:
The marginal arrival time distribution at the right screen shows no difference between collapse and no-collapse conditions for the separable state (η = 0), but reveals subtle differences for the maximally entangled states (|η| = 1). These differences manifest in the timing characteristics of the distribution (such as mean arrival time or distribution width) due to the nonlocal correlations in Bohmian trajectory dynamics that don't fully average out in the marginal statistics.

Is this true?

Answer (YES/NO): NO